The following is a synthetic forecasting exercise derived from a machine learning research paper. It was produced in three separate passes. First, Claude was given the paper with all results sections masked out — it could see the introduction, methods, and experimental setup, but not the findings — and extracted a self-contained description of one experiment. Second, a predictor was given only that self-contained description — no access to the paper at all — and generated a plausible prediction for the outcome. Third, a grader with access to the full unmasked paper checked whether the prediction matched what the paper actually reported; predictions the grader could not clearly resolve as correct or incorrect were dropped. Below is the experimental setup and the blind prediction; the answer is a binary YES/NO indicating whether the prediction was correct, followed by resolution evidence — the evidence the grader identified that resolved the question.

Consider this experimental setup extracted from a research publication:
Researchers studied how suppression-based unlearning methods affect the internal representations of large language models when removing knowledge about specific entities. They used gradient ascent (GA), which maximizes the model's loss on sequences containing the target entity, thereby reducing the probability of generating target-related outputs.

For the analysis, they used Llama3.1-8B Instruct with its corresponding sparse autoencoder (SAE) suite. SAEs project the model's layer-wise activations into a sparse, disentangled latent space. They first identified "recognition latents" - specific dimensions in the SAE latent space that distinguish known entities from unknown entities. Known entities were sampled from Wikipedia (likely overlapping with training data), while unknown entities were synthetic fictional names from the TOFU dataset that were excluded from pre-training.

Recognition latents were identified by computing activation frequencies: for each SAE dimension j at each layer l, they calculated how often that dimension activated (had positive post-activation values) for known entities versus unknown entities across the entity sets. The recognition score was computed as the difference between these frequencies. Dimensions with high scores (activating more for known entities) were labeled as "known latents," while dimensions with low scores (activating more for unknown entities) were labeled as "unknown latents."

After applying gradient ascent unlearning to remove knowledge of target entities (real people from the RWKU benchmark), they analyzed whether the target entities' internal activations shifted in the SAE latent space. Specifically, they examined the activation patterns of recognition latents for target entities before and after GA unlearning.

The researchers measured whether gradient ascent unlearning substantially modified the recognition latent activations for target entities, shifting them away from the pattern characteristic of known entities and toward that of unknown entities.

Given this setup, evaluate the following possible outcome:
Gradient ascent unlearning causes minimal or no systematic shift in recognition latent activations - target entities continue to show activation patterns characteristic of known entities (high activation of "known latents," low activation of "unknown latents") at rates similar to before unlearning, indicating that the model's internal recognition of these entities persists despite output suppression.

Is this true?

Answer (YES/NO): NO